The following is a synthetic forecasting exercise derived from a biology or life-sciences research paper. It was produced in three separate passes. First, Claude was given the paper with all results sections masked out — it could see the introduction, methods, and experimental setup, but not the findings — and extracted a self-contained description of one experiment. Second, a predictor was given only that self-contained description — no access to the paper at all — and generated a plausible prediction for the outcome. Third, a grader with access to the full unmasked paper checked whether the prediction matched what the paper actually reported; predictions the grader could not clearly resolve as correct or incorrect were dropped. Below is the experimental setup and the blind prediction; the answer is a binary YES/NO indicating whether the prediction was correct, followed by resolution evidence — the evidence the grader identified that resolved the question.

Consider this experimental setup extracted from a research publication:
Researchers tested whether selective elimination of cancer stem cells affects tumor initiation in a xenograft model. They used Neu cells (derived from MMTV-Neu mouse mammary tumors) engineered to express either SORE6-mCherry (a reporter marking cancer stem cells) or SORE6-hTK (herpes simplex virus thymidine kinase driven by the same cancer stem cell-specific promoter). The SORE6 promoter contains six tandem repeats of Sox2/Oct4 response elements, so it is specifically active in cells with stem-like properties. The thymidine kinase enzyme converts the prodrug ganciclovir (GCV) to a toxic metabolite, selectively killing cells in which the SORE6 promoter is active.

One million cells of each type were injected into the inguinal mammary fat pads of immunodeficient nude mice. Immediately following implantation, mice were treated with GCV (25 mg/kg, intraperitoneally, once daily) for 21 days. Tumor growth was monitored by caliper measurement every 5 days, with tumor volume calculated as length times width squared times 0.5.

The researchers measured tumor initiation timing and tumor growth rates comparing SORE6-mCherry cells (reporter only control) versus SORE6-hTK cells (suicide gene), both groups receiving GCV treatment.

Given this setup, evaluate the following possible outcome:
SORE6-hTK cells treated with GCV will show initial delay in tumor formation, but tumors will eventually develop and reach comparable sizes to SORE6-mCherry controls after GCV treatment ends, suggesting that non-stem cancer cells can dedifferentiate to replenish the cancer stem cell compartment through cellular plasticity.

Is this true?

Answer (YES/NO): NO